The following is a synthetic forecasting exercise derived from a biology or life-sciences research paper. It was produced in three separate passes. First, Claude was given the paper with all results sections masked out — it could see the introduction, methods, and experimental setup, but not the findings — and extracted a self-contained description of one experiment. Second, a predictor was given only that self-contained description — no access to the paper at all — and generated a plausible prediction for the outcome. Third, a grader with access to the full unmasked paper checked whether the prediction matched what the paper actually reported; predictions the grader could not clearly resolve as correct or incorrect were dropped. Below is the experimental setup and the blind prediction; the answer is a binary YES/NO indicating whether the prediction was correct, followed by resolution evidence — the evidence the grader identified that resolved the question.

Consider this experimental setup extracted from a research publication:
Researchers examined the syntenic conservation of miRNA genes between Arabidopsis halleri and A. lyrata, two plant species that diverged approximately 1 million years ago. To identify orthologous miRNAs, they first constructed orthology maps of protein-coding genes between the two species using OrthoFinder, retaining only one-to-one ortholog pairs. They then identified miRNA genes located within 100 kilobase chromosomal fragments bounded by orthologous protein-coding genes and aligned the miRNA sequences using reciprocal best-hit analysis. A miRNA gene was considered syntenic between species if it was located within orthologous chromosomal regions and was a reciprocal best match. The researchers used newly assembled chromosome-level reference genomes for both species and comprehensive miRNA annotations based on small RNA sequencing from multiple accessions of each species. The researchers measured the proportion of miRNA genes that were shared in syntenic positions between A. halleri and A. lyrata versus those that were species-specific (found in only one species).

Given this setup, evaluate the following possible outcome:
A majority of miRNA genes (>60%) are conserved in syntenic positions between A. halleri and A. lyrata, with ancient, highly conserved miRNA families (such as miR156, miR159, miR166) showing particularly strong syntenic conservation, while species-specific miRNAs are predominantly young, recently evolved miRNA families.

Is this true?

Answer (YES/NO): NO